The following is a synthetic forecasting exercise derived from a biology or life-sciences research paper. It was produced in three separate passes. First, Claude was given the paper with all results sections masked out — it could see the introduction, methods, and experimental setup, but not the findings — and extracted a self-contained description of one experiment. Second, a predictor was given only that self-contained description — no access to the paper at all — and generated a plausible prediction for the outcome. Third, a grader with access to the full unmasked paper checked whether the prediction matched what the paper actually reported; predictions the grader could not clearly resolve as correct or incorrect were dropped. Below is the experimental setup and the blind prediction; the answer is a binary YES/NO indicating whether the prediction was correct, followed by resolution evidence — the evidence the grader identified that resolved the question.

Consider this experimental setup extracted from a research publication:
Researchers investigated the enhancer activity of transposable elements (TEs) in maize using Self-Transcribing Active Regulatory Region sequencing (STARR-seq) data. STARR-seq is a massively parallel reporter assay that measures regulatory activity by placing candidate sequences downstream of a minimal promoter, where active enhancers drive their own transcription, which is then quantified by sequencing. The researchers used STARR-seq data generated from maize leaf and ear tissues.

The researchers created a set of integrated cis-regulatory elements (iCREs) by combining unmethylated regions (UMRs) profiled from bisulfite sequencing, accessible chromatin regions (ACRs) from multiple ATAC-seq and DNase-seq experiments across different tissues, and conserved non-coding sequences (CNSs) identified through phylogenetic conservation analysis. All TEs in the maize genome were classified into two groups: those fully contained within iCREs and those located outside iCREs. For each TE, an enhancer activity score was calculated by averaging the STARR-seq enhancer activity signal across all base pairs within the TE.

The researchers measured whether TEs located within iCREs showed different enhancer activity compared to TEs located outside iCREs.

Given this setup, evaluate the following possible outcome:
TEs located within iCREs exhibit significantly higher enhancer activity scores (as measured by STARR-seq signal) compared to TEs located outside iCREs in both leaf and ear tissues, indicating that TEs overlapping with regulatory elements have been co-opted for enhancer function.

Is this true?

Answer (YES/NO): YES